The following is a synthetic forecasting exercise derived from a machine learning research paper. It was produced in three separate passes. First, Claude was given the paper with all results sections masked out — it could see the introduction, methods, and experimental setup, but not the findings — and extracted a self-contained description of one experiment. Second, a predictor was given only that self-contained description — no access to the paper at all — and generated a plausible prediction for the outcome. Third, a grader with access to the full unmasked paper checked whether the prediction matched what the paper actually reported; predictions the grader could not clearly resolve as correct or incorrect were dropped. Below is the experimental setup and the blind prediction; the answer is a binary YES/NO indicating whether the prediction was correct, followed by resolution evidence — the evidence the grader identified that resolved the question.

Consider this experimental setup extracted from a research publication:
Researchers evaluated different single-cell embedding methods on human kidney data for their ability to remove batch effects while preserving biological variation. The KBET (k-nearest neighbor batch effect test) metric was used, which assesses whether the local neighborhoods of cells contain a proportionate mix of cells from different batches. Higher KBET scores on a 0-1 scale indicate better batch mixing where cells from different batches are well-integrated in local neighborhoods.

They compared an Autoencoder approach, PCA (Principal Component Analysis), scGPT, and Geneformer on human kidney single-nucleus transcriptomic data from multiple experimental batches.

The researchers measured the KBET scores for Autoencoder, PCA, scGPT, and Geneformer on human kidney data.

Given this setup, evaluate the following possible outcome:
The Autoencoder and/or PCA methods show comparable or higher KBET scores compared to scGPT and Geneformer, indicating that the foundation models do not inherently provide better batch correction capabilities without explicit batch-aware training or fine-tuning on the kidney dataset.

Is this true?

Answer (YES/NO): NO